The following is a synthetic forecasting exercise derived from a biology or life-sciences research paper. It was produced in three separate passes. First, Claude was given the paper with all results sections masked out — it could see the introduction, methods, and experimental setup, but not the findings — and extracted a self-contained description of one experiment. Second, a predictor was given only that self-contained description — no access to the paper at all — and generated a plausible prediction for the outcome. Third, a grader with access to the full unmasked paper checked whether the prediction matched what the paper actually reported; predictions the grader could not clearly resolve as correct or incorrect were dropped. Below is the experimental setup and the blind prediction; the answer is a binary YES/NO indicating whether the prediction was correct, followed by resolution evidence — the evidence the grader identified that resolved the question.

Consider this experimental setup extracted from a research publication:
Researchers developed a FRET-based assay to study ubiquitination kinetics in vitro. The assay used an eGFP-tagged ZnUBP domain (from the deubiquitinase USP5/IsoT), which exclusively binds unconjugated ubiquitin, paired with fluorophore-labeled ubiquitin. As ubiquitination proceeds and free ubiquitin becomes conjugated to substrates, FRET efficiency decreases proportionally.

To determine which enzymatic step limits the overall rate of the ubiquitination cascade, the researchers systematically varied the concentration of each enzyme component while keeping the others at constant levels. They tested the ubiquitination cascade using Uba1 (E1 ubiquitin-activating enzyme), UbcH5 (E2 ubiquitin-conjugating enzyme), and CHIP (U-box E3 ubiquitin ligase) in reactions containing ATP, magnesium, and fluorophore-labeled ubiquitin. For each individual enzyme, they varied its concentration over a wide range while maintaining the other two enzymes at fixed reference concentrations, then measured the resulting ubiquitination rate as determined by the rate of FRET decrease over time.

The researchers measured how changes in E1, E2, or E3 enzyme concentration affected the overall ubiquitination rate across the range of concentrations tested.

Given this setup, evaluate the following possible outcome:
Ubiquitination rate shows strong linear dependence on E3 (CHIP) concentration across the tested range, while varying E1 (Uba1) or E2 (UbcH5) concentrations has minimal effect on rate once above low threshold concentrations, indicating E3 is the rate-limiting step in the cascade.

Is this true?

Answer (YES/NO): NO